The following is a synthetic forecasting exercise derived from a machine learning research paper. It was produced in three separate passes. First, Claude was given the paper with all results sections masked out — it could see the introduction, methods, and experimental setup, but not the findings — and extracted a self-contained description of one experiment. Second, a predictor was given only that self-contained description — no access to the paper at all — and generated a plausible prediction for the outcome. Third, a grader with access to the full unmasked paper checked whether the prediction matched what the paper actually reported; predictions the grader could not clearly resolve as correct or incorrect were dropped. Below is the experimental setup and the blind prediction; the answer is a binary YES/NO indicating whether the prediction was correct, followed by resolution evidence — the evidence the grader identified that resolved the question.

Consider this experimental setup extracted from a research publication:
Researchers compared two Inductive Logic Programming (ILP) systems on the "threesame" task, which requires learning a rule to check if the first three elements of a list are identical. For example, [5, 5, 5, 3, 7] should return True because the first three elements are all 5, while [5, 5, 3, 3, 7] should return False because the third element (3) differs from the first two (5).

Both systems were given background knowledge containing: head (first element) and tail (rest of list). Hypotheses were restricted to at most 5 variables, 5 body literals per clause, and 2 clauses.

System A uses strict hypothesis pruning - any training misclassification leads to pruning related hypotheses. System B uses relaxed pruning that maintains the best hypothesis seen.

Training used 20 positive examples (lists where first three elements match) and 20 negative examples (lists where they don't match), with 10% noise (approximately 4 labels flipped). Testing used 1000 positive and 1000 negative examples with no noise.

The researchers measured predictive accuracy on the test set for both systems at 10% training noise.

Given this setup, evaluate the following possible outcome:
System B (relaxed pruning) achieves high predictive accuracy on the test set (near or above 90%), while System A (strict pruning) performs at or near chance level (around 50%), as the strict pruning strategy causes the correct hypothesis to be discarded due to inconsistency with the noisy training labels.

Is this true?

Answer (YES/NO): NO